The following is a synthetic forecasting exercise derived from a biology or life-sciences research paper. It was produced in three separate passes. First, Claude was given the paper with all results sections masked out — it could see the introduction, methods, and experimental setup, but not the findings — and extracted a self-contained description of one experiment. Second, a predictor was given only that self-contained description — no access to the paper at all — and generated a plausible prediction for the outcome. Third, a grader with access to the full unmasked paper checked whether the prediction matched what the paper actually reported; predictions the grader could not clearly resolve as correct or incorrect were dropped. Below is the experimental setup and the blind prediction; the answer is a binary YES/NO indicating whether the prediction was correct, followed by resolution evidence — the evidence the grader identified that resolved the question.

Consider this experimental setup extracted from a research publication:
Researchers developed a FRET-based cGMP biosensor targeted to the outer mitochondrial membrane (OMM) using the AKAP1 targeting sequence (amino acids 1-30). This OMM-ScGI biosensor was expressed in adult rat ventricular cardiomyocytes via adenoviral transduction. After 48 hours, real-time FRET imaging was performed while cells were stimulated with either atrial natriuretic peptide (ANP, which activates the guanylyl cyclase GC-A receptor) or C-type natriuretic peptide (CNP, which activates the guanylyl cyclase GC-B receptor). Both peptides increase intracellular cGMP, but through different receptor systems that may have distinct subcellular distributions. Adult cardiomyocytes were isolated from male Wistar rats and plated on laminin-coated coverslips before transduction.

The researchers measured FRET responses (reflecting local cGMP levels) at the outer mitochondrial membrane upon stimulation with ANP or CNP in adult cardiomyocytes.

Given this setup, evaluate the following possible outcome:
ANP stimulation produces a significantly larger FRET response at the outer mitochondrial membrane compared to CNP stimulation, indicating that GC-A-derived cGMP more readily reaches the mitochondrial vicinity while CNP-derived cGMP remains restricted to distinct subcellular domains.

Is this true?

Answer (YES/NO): NO